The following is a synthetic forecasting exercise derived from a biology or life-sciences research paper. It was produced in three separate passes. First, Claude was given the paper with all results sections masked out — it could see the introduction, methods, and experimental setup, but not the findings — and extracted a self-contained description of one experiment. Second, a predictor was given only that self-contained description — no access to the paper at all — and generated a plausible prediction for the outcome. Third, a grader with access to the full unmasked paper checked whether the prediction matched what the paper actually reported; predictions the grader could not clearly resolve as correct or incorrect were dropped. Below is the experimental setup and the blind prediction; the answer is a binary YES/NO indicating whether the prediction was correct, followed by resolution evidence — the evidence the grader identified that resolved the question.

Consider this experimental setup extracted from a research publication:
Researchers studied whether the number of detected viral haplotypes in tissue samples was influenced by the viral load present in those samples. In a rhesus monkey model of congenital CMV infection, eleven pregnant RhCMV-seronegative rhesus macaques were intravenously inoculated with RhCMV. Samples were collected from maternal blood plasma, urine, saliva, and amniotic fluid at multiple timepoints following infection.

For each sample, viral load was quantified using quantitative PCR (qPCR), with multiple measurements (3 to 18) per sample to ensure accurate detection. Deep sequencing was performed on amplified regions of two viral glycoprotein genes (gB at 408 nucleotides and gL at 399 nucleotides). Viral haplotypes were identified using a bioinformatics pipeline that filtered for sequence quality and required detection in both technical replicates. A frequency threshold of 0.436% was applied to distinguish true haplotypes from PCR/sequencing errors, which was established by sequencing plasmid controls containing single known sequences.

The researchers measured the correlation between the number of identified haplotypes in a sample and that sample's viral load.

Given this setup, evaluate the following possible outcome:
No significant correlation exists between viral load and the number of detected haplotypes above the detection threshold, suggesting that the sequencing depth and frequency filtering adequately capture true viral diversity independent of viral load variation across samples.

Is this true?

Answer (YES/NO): YES